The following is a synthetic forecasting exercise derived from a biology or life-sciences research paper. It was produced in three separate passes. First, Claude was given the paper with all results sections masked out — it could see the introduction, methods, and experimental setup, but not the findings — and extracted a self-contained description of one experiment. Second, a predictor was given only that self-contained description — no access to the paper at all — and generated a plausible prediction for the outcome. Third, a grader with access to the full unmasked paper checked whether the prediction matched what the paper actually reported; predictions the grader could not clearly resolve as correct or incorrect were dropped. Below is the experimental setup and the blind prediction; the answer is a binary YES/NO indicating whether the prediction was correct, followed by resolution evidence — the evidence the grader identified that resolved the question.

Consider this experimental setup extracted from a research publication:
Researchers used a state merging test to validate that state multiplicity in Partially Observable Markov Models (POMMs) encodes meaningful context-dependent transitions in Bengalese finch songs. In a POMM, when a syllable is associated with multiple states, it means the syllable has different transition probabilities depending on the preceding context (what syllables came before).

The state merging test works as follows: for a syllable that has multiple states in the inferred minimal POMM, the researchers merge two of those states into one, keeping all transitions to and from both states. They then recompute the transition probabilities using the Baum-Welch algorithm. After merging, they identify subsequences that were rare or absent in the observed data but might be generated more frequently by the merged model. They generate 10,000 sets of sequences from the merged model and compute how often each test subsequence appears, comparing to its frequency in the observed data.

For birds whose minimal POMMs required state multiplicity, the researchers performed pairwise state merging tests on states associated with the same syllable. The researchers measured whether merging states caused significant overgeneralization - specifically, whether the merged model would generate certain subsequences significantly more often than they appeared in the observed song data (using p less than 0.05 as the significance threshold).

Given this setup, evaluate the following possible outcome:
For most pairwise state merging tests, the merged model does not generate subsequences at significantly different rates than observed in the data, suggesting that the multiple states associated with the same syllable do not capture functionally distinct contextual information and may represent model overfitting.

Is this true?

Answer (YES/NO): NO